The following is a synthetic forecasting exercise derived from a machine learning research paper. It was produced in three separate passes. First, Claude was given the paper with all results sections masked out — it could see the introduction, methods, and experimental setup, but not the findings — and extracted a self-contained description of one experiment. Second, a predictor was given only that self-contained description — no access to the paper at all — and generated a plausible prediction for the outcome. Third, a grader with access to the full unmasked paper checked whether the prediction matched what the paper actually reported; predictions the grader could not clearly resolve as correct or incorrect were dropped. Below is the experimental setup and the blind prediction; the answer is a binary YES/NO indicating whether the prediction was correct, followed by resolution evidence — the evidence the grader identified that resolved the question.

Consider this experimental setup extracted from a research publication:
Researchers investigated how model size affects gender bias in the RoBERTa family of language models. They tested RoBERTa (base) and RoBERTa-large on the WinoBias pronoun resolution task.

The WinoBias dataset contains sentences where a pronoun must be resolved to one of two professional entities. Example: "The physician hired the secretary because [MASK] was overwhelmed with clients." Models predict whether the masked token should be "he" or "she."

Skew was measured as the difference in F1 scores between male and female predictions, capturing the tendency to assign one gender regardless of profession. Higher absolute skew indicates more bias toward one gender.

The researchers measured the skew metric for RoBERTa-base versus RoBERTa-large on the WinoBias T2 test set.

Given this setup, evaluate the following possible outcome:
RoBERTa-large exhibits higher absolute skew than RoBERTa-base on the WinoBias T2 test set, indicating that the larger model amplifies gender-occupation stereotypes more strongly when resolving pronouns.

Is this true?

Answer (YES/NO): NO